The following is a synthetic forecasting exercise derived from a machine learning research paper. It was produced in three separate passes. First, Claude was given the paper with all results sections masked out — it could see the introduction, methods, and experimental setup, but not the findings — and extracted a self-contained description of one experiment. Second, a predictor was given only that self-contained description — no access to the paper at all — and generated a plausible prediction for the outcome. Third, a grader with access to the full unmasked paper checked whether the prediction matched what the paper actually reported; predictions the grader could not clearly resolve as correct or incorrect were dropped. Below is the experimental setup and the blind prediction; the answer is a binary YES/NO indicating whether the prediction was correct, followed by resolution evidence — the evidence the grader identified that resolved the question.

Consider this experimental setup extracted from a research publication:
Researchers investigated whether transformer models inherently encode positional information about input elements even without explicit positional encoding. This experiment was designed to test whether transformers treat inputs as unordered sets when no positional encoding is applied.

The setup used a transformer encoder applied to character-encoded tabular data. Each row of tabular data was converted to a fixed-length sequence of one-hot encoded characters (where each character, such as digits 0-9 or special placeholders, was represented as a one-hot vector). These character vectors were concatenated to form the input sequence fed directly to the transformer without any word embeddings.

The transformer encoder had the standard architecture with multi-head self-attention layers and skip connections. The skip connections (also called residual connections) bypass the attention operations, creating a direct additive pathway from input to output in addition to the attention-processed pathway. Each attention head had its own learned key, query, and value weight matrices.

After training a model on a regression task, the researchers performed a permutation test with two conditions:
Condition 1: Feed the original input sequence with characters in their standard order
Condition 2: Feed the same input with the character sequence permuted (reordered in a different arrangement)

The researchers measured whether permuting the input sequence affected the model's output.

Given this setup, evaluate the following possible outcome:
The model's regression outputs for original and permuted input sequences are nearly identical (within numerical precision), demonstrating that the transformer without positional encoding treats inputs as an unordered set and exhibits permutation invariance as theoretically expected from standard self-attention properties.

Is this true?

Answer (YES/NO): NO